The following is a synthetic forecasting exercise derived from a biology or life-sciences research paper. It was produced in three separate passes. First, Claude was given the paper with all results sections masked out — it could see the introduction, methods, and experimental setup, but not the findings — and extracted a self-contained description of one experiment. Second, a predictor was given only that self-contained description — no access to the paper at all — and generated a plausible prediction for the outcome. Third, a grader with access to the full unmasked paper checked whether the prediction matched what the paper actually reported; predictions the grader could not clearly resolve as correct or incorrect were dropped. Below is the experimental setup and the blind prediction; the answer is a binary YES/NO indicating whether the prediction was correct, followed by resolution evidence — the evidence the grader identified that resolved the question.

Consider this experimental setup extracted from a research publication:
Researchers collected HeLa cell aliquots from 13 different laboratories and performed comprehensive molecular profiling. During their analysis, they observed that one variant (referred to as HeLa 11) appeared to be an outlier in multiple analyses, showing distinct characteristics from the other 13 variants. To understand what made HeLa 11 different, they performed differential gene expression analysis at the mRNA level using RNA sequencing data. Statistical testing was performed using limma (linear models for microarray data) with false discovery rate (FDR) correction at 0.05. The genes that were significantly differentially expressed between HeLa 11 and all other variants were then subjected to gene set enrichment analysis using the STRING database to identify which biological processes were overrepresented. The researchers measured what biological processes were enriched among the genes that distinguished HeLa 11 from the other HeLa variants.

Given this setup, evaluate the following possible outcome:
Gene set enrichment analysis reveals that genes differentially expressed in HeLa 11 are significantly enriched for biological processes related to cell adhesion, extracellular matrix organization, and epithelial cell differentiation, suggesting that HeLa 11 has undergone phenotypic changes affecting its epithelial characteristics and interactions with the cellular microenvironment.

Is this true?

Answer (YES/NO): NO